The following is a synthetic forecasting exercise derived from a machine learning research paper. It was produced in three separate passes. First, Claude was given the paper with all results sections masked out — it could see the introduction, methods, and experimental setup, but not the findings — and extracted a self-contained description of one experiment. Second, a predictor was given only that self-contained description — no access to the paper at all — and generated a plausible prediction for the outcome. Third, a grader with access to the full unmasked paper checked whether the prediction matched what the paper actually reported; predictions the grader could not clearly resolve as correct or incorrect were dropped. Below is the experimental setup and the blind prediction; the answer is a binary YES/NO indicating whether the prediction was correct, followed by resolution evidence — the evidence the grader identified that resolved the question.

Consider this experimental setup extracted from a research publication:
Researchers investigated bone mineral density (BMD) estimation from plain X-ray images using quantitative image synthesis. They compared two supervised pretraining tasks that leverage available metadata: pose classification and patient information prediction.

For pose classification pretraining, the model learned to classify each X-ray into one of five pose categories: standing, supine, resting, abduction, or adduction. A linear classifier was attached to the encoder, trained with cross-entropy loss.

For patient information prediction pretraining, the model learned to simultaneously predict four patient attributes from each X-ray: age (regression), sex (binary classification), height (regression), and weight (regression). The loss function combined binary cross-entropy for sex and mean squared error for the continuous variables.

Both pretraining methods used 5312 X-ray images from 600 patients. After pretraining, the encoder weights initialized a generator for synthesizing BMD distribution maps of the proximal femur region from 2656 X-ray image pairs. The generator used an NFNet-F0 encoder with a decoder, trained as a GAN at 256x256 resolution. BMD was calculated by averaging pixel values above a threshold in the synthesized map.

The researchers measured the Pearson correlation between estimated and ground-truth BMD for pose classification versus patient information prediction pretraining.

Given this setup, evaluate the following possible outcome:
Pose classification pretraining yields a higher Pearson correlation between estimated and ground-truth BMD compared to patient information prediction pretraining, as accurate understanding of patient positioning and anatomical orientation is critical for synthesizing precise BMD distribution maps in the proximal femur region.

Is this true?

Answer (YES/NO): NO